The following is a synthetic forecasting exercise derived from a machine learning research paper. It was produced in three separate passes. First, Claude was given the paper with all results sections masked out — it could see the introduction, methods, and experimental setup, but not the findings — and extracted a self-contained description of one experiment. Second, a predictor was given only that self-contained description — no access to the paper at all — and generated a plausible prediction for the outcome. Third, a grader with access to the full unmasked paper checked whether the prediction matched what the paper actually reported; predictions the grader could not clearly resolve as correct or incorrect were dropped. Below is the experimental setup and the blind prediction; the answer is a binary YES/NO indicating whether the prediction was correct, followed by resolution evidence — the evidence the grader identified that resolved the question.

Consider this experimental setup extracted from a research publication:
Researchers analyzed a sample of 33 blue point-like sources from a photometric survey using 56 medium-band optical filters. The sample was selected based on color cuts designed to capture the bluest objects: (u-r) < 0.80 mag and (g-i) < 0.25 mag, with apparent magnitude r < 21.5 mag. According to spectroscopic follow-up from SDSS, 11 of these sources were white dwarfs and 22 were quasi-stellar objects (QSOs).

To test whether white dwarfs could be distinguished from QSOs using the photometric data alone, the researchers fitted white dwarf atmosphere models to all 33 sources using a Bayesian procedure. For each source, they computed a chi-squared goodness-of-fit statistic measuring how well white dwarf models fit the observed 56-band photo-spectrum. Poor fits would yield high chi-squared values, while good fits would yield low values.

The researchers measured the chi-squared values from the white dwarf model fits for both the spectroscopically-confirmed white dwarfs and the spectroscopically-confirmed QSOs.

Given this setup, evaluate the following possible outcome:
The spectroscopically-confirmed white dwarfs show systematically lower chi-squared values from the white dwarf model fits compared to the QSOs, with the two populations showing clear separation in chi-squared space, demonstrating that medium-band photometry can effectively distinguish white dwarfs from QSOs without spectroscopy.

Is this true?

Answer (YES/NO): YES